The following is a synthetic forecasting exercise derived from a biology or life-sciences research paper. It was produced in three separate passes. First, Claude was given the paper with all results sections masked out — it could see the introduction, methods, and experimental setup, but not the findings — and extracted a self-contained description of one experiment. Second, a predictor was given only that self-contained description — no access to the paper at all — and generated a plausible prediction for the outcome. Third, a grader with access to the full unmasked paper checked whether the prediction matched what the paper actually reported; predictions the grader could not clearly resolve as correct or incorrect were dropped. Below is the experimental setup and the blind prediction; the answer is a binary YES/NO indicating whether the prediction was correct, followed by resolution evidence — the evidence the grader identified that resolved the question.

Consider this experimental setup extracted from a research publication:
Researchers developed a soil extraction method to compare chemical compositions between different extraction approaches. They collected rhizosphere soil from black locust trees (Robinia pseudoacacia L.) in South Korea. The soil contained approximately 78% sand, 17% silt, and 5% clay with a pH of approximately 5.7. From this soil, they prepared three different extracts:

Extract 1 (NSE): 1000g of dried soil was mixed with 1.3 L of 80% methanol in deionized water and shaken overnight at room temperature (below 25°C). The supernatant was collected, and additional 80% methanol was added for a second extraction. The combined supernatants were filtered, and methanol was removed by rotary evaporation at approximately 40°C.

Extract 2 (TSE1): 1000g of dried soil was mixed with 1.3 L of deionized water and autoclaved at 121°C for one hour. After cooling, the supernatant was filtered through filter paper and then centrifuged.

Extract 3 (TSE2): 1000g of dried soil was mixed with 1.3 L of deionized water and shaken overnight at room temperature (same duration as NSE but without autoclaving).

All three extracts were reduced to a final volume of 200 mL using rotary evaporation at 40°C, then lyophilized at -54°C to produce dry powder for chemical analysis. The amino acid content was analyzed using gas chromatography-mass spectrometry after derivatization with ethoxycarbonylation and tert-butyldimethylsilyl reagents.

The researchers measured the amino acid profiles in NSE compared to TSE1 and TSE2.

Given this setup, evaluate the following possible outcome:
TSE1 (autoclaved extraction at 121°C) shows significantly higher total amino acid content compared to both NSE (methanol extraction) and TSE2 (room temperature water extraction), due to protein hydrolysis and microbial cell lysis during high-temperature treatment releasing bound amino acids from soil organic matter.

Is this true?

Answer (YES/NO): NO